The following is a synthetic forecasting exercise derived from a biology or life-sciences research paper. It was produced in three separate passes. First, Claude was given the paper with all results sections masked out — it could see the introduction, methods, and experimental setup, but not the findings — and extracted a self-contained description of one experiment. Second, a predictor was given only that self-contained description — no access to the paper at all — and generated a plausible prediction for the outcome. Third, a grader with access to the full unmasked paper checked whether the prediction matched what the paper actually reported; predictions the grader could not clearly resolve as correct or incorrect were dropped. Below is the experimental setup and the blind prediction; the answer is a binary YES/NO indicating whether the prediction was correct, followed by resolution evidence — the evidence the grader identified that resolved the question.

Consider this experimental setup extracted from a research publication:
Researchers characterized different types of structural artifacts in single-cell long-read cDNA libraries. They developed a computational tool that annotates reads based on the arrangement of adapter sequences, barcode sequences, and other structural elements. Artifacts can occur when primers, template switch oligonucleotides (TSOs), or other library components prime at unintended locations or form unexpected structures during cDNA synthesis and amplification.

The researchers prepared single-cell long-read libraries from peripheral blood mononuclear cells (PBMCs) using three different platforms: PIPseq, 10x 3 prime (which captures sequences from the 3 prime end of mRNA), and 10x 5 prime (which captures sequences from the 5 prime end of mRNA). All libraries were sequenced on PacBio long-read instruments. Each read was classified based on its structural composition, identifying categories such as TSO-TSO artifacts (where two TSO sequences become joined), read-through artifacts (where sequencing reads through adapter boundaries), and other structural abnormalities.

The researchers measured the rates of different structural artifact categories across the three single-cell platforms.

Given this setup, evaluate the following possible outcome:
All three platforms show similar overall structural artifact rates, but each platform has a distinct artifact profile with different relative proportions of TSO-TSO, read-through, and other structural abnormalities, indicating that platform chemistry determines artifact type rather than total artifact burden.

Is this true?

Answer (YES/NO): NO